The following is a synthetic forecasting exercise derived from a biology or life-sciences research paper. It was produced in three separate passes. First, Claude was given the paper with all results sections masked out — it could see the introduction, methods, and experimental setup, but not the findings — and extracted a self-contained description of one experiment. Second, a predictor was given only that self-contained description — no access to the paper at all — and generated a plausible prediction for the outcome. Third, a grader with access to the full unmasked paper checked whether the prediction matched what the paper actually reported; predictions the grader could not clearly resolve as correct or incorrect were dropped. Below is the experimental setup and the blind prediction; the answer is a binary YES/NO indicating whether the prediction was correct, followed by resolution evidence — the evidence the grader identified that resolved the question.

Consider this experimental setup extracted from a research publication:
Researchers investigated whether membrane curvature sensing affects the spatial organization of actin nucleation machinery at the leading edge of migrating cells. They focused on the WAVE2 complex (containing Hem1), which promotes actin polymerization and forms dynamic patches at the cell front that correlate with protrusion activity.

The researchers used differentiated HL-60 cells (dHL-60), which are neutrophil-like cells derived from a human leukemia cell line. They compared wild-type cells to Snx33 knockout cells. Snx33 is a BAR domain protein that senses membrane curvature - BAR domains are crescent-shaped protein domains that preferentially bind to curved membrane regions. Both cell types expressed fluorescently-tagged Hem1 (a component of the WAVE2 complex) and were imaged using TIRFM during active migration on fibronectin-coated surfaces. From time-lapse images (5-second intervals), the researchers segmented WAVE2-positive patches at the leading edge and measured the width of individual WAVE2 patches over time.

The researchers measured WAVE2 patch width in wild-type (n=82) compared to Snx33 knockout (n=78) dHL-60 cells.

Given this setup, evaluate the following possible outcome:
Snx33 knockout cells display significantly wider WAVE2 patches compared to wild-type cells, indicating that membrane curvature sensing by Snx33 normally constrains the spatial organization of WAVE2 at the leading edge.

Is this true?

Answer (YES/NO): YES